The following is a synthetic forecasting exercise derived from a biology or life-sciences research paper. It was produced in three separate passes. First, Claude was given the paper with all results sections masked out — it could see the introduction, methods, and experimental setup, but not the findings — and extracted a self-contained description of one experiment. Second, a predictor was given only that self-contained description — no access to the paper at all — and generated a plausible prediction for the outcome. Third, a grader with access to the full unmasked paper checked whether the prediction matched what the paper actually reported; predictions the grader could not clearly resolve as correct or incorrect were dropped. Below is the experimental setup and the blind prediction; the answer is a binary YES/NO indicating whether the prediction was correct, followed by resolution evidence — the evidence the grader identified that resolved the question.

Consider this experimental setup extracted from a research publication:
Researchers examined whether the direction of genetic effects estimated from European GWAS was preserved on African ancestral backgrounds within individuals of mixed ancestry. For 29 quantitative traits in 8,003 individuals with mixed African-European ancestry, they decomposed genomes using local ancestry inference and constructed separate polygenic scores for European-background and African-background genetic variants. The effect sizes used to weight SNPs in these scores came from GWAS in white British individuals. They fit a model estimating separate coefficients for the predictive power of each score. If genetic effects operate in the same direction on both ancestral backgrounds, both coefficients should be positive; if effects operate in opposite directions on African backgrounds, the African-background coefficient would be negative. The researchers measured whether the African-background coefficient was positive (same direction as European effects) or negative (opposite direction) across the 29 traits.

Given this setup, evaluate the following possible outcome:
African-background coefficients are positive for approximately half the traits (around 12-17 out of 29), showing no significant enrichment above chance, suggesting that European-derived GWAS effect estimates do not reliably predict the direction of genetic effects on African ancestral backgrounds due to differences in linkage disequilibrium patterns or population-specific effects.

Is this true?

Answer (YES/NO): NO